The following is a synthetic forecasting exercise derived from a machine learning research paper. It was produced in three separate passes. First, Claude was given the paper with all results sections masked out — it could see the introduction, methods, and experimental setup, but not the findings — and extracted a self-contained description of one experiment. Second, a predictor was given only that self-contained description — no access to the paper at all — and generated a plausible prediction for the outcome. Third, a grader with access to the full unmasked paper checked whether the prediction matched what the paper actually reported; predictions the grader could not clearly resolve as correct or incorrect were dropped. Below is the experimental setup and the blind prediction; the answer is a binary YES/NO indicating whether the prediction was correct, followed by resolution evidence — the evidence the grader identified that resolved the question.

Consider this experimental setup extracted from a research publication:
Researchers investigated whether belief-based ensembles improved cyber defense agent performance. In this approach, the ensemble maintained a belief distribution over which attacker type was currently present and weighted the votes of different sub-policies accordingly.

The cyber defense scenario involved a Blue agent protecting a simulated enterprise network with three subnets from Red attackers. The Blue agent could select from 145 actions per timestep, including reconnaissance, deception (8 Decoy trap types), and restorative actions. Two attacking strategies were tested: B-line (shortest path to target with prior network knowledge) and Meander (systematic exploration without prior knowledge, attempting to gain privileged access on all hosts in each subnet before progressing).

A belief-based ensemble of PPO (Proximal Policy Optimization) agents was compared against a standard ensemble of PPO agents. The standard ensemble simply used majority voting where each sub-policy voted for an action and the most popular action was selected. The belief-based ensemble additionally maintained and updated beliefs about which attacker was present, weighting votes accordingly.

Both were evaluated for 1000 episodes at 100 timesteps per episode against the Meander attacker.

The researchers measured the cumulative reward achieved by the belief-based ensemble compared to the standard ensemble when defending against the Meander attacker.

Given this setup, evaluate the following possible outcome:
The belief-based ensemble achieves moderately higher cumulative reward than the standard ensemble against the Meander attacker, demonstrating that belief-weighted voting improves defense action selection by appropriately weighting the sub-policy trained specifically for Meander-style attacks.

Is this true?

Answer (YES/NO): NO